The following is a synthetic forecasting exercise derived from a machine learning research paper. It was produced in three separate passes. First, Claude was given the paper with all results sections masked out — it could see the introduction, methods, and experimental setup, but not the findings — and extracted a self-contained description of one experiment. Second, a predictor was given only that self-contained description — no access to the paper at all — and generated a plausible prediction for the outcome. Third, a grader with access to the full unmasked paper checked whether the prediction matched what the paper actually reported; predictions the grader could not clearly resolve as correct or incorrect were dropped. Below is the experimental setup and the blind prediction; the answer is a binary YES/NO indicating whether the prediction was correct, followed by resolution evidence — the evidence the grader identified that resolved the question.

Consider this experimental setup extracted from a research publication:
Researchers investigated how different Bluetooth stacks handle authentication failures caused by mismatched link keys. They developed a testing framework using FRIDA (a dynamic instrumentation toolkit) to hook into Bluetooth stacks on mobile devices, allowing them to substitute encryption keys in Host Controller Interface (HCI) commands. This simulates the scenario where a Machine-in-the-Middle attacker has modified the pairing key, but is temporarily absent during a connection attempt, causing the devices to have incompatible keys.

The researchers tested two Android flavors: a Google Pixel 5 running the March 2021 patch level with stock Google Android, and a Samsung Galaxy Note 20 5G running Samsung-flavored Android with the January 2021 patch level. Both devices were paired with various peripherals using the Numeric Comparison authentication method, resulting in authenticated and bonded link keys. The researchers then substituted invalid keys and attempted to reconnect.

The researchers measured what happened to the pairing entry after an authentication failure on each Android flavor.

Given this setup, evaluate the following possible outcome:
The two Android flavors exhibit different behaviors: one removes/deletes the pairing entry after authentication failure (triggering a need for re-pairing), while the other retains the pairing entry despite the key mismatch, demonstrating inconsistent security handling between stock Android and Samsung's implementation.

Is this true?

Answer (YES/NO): YES